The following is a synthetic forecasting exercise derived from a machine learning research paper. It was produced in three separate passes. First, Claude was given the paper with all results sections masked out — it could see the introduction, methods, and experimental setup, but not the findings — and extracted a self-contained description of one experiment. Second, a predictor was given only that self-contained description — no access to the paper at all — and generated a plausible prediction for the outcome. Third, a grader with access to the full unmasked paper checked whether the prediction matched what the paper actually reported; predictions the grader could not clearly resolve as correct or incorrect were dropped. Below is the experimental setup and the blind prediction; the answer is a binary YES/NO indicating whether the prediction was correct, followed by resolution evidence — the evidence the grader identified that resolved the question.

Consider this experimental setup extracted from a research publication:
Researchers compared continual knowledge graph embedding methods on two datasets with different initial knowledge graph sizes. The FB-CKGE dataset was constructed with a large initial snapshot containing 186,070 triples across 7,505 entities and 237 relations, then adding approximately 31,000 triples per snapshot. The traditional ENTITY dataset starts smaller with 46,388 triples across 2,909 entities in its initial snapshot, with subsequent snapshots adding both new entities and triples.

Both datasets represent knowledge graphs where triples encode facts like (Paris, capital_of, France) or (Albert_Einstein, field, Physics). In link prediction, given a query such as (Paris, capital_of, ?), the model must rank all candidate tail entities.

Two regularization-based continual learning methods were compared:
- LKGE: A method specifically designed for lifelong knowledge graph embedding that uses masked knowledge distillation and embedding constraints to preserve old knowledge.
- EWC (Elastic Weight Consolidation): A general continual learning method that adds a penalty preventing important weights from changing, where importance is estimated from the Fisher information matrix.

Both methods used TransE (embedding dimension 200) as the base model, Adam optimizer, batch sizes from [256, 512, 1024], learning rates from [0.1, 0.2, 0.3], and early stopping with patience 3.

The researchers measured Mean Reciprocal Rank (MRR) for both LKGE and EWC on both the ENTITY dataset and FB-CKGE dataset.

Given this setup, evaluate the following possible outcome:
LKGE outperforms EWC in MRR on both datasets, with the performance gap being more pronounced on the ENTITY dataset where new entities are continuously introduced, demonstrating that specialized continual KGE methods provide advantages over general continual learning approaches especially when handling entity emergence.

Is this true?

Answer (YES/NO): NO